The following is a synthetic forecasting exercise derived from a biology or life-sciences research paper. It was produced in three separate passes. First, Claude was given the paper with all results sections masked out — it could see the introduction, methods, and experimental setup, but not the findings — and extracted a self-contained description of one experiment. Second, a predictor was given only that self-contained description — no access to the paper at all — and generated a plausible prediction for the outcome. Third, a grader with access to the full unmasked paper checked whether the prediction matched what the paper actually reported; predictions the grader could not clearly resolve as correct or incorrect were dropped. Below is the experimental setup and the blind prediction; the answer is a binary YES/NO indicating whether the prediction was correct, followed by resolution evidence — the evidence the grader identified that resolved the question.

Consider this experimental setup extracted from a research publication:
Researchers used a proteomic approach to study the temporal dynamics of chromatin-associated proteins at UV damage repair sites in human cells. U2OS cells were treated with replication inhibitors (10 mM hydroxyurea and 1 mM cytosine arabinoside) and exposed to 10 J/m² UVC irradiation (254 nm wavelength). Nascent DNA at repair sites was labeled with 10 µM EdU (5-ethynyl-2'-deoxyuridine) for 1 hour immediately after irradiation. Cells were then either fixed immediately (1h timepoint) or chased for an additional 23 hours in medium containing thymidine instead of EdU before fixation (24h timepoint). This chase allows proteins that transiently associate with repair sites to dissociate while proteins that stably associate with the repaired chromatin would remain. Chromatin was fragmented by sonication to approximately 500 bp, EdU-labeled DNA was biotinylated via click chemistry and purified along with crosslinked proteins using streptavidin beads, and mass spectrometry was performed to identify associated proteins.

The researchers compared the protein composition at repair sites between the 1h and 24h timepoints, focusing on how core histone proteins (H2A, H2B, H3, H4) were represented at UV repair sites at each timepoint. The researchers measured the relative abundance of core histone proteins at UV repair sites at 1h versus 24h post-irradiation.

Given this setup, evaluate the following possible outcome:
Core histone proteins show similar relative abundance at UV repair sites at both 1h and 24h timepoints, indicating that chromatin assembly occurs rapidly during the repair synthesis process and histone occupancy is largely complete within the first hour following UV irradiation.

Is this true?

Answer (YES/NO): NO